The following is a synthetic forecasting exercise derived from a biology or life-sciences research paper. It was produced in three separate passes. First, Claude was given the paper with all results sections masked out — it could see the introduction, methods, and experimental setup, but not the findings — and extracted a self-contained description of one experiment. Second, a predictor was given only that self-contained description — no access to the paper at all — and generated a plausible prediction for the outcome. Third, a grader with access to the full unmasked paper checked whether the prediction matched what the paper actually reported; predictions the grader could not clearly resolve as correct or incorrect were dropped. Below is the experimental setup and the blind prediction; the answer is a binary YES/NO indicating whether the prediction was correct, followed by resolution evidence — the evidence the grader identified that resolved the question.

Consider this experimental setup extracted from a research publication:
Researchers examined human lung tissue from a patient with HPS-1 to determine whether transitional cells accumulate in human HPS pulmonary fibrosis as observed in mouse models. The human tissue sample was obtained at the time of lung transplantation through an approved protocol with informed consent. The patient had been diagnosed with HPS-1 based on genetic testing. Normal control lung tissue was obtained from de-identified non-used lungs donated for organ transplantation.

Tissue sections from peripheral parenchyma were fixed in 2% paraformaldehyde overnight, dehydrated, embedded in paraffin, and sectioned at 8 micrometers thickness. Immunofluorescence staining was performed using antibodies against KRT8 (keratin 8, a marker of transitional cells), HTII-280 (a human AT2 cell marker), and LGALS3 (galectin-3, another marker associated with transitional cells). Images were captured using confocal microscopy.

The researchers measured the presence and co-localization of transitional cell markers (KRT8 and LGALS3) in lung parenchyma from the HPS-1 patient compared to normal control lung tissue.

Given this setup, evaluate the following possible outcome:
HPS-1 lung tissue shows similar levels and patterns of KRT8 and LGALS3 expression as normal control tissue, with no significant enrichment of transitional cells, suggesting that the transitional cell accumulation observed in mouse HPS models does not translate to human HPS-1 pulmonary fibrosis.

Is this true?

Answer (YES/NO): NO